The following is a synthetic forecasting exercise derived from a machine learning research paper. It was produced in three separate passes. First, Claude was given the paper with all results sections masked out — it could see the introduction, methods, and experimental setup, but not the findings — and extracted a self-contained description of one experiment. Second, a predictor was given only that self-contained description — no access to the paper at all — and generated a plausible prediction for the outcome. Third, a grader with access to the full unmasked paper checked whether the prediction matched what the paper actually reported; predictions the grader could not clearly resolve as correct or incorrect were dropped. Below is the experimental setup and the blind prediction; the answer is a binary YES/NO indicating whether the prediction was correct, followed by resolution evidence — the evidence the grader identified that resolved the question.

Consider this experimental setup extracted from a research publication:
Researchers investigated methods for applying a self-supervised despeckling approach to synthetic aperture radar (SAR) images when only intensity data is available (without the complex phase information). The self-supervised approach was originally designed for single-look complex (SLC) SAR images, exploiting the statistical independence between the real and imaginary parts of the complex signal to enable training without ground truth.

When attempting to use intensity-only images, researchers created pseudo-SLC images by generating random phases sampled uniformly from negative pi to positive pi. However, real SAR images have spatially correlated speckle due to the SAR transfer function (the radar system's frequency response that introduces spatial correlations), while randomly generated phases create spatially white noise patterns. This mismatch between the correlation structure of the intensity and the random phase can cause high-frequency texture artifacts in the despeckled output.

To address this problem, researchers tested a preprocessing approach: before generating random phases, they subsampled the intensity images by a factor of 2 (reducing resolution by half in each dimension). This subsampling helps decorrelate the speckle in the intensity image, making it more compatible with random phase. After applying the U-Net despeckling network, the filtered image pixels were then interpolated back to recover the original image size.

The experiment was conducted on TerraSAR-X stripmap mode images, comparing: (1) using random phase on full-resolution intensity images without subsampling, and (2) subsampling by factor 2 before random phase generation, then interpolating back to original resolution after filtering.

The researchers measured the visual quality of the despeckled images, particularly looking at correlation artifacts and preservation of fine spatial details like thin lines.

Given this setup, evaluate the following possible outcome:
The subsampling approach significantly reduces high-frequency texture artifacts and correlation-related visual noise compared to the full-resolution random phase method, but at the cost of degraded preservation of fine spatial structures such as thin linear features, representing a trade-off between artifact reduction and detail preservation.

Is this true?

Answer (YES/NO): YES